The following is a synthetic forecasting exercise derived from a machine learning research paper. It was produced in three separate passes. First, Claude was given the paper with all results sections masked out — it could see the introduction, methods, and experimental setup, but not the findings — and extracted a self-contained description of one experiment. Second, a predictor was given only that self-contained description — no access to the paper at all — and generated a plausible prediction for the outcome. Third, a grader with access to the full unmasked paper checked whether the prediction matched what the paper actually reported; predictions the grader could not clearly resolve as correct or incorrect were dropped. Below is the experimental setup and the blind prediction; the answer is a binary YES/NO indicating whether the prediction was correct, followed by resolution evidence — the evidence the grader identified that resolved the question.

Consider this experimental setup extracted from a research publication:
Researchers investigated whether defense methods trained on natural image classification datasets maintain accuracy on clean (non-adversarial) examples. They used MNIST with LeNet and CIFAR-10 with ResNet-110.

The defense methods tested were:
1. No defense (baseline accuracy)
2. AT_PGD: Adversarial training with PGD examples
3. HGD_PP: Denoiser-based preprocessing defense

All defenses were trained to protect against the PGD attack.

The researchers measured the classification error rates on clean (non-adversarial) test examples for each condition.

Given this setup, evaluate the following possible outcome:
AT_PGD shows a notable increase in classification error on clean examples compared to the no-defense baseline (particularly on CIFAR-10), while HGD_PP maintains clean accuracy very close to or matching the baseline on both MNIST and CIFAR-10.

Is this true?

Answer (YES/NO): NO